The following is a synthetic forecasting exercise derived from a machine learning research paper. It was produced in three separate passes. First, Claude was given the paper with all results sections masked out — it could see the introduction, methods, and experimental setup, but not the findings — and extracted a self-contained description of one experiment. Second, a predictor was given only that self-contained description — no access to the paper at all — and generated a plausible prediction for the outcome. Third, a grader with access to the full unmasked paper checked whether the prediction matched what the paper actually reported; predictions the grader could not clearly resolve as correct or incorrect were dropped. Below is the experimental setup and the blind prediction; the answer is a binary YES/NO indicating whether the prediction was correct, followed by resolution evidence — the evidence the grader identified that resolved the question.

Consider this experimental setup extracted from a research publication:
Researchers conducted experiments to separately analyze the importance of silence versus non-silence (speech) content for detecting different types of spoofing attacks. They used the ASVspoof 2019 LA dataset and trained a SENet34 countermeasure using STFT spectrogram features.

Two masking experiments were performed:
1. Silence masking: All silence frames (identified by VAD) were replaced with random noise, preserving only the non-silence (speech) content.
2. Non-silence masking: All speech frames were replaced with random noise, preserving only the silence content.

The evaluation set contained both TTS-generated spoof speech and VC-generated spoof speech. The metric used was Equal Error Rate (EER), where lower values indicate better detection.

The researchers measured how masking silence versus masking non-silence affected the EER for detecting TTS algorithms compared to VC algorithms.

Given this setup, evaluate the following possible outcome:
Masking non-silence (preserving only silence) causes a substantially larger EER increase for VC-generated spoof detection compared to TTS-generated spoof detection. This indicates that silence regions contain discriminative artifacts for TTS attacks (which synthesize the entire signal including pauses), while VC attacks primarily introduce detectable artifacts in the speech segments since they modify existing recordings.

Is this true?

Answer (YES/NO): NO